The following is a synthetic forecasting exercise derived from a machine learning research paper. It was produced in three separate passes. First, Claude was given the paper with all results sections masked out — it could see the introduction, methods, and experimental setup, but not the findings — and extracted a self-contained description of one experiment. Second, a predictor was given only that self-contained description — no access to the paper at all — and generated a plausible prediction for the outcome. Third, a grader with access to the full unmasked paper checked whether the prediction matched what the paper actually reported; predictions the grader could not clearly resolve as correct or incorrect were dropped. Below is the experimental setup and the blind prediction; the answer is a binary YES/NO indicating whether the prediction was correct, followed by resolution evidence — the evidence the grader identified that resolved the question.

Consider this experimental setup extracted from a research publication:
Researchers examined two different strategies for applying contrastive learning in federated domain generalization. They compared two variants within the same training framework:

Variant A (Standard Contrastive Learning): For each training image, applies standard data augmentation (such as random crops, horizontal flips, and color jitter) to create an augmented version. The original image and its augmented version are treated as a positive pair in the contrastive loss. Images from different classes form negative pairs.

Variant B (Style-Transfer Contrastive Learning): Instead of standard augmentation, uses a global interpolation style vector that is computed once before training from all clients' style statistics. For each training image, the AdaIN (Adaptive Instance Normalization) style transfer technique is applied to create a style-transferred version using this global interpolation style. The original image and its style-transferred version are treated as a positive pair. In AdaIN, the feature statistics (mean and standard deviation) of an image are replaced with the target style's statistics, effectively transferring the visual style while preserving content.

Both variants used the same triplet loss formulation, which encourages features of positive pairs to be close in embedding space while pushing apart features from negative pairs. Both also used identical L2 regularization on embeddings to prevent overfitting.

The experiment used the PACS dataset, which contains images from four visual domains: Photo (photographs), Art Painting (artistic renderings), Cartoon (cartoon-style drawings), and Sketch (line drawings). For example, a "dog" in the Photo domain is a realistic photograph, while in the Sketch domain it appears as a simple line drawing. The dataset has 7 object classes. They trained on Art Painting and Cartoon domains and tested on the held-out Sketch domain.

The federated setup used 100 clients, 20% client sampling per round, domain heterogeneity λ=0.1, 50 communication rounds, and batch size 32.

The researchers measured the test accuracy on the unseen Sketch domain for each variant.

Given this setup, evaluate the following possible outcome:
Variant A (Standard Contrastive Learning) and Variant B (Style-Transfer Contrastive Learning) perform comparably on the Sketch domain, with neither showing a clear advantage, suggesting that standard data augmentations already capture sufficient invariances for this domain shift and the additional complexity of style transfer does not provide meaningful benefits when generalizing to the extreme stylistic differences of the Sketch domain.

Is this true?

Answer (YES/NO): NO